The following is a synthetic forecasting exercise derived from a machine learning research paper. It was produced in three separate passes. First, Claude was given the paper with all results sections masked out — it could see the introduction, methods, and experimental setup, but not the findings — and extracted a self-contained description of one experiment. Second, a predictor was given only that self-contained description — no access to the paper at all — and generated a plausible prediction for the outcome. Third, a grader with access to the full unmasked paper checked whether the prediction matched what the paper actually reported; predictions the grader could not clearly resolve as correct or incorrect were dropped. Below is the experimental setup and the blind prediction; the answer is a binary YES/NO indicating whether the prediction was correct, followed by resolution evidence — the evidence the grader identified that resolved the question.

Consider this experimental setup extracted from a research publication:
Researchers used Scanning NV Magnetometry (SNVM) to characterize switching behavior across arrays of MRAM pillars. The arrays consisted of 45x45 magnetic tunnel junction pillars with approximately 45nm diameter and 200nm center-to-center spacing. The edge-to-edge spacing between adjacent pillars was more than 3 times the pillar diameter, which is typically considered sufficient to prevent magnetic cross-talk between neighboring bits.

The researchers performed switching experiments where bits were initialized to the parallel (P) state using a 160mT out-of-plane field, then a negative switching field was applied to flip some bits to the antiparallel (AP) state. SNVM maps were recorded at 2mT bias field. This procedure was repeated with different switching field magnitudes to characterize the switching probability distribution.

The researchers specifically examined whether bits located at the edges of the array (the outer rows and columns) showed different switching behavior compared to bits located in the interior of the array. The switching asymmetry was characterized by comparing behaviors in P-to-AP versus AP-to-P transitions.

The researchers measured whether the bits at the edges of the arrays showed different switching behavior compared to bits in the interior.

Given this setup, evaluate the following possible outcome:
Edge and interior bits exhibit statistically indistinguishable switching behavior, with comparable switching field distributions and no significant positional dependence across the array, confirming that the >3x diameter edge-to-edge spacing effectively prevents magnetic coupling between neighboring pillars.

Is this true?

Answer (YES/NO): NO